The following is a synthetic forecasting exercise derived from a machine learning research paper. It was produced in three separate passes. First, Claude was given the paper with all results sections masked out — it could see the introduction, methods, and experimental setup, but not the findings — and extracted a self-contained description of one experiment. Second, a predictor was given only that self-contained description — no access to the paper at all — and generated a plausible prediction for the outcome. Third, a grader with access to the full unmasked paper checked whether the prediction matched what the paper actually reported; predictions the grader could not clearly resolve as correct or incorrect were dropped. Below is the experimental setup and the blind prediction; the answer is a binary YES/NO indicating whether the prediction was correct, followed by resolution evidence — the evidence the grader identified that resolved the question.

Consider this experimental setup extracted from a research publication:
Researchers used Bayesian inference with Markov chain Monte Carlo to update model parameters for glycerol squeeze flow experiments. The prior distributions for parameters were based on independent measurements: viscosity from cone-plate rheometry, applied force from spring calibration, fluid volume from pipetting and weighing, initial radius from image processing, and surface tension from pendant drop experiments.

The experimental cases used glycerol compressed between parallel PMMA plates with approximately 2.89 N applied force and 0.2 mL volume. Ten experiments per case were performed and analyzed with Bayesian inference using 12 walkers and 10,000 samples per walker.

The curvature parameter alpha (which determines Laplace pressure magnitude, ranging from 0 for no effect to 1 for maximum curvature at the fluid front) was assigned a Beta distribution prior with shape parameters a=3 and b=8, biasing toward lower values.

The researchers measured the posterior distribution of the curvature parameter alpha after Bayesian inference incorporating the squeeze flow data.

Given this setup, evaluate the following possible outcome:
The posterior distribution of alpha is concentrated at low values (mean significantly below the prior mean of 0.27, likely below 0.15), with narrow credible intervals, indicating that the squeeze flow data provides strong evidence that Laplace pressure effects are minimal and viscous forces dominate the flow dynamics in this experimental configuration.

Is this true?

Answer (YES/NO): YES